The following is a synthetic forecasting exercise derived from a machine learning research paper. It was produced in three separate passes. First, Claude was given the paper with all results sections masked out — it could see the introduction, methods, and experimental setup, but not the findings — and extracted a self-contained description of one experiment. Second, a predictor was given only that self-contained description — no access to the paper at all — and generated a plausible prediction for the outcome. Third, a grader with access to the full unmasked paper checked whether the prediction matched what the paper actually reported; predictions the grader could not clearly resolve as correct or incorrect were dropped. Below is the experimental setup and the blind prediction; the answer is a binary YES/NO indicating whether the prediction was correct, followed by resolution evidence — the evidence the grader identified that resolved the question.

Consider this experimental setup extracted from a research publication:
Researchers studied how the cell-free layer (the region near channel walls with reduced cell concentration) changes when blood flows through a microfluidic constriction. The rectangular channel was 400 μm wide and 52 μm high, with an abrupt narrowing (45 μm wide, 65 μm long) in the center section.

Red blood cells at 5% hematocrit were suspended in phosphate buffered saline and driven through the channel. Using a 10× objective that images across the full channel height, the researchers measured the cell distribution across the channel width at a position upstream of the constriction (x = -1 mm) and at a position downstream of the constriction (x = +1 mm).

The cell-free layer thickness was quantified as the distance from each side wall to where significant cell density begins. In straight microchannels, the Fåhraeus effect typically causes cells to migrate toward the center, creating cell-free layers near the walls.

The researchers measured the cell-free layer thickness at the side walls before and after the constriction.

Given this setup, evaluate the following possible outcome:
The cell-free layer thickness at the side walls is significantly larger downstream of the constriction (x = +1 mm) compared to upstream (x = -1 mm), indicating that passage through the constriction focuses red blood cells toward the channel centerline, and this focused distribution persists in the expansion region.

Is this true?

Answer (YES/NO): YES